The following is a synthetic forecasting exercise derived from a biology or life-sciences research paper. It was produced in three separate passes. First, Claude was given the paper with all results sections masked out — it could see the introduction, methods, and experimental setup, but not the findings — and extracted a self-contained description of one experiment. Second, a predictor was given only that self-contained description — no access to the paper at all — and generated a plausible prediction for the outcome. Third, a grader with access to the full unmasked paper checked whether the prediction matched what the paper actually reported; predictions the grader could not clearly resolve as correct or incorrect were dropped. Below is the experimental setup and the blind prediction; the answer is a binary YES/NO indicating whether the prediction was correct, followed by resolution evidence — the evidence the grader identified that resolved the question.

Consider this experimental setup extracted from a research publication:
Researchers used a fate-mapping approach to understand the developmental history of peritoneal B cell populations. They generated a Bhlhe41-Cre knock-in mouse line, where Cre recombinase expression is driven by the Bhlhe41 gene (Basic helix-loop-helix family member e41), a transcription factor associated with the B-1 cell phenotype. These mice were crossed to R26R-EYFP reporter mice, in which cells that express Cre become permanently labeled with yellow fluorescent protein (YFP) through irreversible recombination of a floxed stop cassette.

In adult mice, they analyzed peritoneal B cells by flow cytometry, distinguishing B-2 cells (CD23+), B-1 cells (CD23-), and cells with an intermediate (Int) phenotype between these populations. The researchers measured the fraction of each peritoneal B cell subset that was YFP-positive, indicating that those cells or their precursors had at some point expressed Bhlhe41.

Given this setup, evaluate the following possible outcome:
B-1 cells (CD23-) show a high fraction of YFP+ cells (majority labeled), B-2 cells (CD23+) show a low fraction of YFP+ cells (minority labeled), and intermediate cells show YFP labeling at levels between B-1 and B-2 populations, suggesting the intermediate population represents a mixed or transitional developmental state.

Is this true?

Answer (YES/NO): NO